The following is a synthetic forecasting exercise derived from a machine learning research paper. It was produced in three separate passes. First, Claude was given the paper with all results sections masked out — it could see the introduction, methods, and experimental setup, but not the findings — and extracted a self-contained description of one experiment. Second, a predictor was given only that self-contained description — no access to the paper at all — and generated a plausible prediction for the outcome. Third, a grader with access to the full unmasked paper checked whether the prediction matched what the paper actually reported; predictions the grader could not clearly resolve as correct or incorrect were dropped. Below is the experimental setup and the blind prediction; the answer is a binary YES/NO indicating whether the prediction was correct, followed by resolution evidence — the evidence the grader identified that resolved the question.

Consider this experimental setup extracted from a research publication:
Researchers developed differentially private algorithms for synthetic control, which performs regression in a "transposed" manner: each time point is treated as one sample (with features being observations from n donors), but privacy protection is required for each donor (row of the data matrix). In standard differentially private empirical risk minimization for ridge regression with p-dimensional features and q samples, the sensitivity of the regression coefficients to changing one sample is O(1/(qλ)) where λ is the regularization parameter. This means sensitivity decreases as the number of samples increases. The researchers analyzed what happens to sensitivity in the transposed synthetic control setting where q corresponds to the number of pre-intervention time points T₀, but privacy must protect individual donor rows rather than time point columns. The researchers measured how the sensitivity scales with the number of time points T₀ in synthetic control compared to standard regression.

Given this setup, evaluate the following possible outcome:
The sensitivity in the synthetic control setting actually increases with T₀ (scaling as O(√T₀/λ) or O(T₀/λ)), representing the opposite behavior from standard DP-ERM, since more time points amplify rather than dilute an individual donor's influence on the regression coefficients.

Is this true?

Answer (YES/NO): YES